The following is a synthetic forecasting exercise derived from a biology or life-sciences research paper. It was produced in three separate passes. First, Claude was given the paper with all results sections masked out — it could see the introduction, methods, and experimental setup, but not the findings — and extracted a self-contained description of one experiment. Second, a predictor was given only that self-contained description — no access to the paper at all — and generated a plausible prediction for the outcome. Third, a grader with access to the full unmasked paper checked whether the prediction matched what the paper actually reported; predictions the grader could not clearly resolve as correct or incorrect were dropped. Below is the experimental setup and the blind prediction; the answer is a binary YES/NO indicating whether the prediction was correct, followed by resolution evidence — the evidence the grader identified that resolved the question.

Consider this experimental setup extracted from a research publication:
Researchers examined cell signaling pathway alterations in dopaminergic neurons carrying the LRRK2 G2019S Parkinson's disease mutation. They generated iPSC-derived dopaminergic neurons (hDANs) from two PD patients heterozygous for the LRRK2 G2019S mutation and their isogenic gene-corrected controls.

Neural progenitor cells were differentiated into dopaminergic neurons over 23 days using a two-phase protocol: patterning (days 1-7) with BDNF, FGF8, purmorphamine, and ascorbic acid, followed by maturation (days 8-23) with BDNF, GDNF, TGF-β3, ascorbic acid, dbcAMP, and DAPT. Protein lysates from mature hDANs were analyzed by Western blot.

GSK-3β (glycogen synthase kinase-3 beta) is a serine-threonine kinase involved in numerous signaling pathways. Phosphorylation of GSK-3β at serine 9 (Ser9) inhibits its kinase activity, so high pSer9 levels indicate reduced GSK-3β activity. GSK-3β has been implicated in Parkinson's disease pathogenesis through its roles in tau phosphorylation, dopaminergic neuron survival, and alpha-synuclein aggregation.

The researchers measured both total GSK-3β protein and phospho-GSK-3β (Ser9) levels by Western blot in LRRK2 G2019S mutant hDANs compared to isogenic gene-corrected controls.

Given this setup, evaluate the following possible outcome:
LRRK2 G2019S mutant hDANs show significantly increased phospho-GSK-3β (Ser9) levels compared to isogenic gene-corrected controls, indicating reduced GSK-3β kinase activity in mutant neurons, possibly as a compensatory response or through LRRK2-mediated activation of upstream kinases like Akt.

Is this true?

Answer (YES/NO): NO